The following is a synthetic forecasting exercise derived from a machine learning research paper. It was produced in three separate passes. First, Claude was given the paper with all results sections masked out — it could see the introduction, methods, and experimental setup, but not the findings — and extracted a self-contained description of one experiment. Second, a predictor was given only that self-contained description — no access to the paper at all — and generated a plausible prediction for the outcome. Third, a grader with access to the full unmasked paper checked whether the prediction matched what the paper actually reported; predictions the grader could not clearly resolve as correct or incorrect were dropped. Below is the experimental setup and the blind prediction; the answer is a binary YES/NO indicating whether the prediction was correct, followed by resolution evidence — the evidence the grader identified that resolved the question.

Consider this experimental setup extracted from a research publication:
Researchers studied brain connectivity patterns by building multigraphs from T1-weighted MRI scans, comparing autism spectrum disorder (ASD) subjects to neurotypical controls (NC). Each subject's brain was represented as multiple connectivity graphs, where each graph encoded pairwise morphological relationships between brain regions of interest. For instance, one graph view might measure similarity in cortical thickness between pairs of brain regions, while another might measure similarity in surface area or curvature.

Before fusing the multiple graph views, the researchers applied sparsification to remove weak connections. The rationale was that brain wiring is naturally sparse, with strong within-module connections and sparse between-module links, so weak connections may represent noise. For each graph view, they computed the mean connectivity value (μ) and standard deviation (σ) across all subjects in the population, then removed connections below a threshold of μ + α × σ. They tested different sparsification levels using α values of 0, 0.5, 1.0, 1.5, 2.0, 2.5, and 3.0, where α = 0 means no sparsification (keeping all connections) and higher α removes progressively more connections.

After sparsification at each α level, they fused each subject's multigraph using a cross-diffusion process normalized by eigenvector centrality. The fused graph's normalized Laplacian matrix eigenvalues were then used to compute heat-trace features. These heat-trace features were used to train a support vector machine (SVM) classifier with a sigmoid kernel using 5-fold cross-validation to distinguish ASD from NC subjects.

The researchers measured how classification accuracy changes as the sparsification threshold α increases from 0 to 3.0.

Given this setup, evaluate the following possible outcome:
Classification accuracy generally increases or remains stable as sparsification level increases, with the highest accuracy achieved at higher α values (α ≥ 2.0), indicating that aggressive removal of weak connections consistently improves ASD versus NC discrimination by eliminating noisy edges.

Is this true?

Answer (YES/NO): NO